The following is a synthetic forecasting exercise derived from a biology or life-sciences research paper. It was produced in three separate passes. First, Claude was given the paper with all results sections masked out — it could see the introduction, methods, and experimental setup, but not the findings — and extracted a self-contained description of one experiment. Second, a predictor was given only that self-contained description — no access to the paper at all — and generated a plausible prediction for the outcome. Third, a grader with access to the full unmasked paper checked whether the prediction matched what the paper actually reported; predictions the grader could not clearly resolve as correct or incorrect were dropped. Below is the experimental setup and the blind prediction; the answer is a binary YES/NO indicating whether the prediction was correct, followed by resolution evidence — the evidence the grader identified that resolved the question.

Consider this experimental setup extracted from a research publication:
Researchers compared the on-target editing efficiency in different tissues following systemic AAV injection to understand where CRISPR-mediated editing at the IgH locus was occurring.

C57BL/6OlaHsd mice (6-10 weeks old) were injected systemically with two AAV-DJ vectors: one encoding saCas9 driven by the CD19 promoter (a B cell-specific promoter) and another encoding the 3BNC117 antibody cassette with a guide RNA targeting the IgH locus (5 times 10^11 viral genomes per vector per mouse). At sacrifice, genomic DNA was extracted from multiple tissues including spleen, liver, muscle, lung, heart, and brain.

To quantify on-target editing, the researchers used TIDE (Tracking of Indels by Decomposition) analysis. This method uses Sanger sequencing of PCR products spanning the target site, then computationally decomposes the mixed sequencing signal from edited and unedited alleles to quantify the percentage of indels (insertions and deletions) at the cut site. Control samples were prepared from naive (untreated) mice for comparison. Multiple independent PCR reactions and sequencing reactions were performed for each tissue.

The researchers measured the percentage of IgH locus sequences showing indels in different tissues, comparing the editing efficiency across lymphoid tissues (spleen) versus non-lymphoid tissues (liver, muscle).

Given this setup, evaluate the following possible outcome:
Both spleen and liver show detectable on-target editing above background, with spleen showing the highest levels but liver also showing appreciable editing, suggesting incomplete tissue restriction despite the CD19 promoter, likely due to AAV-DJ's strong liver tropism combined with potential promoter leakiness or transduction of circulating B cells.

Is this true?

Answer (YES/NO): NO